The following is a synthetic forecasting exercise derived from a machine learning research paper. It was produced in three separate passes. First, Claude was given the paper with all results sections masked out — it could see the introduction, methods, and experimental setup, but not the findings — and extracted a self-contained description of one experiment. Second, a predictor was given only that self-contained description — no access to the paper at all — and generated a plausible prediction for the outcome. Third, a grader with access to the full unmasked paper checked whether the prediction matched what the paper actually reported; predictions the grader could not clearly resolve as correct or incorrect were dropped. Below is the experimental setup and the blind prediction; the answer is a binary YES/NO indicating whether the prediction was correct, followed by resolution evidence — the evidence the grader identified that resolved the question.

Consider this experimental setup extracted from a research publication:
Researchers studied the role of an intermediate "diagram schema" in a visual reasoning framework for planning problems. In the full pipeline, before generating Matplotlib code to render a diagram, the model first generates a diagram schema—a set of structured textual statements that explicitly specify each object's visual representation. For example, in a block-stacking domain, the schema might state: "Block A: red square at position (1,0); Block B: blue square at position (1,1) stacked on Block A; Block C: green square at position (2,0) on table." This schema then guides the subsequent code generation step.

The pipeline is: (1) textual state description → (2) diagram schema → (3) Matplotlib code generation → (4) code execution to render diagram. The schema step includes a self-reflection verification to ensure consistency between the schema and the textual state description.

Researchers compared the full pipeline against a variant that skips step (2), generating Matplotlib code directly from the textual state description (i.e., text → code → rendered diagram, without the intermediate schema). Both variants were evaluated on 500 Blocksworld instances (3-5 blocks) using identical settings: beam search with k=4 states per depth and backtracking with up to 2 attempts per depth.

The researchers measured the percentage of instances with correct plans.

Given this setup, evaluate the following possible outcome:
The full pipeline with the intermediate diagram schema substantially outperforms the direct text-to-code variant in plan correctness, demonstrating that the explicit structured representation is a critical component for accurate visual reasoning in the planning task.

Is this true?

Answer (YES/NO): YES